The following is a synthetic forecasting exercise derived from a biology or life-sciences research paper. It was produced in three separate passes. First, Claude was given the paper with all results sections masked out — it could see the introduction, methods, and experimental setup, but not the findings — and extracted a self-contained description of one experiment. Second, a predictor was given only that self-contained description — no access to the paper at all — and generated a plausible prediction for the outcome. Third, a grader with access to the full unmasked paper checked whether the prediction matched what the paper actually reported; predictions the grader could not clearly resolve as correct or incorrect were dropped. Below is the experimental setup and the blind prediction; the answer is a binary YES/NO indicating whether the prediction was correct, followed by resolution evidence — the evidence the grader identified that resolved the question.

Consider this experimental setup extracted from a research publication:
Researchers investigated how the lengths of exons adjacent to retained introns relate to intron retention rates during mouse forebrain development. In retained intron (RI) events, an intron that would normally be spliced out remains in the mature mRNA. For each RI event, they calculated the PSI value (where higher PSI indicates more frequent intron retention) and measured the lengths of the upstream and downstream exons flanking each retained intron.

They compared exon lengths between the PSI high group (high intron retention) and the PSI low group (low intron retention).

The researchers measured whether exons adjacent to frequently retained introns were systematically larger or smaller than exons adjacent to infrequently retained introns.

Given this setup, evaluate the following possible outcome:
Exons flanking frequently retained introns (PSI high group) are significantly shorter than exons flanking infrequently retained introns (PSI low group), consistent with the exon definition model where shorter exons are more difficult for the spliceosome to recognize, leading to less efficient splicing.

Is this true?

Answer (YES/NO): NO